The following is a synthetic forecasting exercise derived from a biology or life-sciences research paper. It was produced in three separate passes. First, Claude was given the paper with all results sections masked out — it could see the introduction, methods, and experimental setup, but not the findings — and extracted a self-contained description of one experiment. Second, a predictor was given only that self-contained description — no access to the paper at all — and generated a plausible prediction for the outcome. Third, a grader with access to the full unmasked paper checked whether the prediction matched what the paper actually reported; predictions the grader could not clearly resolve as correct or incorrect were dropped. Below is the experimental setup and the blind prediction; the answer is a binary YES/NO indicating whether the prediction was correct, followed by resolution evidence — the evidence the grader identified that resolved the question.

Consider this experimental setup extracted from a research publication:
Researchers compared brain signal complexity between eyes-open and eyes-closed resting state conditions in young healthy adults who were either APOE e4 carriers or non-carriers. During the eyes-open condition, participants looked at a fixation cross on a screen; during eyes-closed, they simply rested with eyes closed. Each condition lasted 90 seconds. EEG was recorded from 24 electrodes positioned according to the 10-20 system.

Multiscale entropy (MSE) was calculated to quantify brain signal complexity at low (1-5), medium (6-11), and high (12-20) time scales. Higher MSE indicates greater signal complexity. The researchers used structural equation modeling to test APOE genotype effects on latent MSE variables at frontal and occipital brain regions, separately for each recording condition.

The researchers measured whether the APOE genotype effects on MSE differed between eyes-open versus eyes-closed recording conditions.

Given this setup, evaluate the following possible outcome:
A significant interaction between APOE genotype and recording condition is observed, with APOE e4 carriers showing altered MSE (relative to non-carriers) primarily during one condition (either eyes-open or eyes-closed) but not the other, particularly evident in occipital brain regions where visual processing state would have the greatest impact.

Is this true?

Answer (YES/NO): NO